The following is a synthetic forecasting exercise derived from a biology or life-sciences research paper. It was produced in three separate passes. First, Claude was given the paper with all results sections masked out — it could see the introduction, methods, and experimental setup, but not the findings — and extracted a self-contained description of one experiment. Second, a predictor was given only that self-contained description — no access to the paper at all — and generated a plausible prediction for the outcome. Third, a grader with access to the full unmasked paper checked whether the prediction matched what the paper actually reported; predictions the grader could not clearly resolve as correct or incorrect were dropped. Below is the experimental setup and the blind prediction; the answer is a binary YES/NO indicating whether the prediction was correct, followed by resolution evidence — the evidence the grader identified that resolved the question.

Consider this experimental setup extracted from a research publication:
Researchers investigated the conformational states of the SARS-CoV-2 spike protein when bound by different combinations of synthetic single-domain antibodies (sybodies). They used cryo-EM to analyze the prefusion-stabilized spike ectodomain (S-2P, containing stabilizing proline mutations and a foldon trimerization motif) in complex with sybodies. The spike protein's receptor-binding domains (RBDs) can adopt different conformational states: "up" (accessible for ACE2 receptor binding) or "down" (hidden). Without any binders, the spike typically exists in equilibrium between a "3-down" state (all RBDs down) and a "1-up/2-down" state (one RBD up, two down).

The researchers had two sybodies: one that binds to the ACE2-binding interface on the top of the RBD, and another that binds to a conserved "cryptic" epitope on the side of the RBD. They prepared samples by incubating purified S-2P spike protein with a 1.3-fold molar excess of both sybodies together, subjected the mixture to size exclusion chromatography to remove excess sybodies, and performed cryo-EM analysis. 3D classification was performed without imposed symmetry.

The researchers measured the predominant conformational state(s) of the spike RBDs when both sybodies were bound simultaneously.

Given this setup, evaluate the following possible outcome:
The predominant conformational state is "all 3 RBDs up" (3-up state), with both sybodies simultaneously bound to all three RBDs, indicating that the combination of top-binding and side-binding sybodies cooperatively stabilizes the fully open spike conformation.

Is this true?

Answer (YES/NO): YES